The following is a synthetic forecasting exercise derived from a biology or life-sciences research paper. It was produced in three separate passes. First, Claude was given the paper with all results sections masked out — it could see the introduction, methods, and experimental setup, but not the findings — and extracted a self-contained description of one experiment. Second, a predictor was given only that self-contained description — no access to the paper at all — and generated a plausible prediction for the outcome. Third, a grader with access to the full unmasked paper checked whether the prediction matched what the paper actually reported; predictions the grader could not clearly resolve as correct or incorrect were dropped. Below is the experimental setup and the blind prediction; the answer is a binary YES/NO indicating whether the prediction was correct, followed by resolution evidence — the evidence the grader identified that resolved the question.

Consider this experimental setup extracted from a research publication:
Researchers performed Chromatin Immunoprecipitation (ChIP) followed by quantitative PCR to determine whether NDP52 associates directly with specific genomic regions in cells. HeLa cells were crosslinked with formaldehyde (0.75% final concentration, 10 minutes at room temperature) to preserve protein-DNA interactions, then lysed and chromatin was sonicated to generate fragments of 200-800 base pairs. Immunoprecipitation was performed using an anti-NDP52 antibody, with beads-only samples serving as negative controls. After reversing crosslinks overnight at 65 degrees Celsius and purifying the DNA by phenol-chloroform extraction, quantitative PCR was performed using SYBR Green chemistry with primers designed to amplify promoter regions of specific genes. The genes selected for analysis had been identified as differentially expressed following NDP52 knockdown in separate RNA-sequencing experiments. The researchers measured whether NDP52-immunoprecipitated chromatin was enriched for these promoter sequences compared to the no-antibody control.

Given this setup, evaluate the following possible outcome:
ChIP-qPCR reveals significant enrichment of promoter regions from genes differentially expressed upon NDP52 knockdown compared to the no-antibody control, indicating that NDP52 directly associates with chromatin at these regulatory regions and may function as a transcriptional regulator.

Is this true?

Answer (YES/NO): NO